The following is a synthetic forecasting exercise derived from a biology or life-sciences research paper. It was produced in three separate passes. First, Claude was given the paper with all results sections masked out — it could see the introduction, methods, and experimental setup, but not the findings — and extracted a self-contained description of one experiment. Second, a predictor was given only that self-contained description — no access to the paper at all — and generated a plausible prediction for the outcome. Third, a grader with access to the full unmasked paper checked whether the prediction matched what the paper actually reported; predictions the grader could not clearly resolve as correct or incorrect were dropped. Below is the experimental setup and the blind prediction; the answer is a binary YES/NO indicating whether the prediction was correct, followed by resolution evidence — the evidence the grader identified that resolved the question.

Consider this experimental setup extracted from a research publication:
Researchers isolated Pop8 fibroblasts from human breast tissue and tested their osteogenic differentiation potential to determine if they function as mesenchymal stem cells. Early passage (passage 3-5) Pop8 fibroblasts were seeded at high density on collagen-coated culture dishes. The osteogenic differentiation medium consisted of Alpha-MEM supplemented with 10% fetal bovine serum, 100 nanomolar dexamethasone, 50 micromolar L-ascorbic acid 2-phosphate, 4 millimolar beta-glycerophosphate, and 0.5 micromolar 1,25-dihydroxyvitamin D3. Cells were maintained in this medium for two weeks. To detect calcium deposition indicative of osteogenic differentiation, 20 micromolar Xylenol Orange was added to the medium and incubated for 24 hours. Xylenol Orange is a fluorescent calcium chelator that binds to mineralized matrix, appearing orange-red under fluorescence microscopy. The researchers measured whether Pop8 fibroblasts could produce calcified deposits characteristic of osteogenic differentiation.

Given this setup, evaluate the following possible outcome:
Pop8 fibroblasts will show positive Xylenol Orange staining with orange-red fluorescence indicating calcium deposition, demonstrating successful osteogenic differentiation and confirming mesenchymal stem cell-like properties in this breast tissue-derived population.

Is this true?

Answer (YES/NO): YES